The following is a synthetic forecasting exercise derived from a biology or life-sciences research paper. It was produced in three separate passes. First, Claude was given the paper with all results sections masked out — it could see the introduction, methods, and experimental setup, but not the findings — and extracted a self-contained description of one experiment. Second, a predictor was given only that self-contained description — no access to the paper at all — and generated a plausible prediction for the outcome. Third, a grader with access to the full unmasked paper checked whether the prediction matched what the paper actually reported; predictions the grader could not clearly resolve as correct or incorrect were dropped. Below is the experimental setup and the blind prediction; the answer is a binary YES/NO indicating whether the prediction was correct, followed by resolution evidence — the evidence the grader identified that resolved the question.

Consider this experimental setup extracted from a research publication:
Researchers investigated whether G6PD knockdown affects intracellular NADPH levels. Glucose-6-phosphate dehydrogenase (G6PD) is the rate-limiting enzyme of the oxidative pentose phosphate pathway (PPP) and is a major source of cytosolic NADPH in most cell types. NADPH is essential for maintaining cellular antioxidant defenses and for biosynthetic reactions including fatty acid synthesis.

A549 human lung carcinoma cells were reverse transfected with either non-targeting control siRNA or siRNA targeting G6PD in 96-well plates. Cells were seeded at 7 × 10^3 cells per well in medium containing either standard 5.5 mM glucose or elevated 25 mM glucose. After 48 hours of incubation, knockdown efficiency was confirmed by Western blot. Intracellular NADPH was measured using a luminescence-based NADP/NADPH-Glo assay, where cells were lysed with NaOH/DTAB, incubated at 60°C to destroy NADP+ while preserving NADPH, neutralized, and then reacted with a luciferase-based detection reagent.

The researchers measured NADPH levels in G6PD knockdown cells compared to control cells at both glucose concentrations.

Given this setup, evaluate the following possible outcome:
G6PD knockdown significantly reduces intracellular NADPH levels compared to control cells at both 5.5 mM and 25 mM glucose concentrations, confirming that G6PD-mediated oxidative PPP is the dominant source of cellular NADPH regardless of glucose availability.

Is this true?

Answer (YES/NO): YES